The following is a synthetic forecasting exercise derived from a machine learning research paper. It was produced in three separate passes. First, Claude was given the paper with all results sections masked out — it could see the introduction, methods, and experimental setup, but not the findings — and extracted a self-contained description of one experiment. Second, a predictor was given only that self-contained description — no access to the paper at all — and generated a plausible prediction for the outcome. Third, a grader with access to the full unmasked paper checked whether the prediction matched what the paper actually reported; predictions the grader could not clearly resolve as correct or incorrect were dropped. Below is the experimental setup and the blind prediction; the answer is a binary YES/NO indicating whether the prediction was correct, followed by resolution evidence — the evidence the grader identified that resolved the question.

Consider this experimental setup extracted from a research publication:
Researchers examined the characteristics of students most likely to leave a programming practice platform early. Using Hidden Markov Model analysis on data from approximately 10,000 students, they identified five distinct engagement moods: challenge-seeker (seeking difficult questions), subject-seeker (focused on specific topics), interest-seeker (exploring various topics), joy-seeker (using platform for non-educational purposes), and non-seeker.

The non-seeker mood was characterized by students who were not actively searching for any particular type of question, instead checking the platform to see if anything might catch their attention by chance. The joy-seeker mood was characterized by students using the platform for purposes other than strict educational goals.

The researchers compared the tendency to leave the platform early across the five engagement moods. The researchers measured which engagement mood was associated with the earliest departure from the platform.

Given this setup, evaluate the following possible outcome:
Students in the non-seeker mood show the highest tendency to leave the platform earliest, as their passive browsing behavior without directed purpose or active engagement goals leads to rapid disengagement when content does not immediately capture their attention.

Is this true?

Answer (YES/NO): YES